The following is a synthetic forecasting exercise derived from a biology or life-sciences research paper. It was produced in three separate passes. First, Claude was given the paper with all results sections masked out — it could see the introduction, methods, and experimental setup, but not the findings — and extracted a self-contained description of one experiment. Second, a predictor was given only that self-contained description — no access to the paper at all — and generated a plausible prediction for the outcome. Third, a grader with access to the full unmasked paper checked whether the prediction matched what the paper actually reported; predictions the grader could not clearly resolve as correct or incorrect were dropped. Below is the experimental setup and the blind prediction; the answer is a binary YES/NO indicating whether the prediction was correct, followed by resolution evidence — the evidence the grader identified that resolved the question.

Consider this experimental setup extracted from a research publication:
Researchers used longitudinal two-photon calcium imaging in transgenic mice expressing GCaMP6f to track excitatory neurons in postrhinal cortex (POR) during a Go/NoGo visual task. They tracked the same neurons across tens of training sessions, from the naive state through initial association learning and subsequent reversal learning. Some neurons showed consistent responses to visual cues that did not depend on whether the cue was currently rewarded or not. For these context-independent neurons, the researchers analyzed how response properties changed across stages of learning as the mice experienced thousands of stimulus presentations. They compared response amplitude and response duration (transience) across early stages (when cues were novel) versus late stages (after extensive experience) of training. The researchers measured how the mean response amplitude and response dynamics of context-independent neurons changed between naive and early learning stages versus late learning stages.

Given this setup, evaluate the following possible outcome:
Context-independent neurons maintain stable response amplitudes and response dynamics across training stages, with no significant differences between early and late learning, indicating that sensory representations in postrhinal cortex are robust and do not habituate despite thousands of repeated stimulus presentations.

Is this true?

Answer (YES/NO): NO